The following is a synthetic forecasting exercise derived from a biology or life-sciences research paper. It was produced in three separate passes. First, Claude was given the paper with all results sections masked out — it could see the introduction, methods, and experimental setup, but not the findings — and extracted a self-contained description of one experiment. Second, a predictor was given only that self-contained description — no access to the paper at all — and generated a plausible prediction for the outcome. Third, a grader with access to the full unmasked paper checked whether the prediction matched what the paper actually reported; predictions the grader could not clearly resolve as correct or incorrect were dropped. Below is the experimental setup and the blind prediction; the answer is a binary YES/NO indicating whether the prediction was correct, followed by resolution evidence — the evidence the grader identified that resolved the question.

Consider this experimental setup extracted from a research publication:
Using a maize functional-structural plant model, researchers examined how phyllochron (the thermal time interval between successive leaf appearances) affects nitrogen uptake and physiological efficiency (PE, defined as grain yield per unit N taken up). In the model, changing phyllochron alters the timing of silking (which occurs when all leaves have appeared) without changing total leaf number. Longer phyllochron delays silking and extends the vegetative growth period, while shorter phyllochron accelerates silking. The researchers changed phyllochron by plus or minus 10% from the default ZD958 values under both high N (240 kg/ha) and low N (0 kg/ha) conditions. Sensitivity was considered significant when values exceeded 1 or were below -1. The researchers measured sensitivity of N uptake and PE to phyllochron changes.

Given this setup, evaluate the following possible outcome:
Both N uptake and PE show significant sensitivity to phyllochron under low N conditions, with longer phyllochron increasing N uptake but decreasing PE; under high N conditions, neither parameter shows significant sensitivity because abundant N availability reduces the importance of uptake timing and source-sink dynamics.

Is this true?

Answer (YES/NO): NO